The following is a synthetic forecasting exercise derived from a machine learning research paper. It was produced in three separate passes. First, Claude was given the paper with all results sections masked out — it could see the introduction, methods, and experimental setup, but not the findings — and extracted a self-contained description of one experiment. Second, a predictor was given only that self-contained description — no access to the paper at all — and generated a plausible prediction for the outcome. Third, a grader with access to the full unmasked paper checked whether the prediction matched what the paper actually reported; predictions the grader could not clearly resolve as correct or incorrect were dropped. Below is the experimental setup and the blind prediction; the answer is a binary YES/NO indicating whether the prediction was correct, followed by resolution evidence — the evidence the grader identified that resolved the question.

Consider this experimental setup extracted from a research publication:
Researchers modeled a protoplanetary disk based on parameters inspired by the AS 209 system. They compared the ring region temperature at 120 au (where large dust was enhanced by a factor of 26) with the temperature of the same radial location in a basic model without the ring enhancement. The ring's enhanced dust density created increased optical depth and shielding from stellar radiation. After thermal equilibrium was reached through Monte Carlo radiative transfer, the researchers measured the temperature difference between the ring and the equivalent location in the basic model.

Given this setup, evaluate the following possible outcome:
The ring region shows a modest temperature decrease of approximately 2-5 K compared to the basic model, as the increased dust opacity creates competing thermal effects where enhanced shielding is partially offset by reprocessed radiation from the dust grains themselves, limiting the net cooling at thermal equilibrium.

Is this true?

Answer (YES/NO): NO